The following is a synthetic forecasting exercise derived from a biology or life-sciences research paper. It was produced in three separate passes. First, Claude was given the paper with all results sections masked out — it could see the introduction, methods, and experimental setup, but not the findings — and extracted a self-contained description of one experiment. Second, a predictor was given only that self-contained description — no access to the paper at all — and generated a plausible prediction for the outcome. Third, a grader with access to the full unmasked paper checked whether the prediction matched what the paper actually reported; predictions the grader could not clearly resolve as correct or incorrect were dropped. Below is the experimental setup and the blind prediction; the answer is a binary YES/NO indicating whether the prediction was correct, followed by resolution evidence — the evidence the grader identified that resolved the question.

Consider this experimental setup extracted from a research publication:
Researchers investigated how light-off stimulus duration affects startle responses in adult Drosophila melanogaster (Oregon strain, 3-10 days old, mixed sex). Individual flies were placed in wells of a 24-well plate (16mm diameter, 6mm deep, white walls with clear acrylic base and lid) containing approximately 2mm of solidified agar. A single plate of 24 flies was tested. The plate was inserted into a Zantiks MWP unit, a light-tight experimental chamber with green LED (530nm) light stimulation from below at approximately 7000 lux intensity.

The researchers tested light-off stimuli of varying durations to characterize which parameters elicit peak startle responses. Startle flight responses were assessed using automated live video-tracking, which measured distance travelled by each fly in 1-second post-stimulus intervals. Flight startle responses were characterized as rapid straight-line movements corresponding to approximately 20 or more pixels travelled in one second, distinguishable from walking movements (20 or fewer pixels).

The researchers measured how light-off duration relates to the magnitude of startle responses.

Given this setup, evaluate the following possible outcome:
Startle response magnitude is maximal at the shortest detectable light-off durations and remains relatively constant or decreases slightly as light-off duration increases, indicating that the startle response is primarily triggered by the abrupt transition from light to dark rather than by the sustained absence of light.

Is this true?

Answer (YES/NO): NO